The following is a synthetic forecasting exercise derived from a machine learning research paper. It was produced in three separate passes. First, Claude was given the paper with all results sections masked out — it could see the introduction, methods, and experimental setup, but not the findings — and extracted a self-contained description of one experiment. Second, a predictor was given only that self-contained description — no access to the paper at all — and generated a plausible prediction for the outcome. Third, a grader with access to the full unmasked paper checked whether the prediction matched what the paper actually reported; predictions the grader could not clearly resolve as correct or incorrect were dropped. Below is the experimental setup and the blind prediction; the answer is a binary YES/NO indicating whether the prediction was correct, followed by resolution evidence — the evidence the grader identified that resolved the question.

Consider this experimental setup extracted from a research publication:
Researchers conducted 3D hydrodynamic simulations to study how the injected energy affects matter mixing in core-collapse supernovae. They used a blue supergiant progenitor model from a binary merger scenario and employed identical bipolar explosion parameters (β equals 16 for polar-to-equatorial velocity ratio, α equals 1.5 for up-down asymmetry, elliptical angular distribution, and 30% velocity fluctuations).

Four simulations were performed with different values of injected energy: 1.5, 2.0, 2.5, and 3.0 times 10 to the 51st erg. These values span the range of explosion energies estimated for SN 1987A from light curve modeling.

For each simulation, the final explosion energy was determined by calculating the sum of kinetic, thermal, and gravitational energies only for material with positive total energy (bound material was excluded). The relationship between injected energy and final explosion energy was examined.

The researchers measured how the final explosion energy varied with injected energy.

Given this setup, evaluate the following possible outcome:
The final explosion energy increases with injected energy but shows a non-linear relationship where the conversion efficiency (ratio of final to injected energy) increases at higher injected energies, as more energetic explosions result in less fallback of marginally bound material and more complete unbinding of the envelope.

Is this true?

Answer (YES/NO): NO